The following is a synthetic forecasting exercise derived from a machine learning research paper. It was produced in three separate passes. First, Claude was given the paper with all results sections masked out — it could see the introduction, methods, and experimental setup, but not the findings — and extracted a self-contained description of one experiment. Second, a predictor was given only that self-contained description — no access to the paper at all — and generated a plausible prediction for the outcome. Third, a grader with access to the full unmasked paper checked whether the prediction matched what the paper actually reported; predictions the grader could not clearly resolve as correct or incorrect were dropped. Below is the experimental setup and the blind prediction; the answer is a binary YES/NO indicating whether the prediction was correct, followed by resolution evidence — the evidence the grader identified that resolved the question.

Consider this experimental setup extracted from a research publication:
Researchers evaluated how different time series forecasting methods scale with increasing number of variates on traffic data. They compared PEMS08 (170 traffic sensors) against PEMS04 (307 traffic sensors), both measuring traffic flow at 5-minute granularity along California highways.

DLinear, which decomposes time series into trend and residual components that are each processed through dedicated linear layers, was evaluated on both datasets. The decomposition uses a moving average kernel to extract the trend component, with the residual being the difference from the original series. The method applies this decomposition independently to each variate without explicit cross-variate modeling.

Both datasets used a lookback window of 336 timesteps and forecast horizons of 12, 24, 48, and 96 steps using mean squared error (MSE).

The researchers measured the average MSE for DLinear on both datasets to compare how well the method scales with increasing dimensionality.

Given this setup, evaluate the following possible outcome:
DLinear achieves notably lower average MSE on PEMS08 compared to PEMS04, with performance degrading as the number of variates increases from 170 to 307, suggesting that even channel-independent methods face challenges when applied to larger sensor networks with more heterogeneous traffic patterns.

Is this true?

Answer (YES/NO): NO